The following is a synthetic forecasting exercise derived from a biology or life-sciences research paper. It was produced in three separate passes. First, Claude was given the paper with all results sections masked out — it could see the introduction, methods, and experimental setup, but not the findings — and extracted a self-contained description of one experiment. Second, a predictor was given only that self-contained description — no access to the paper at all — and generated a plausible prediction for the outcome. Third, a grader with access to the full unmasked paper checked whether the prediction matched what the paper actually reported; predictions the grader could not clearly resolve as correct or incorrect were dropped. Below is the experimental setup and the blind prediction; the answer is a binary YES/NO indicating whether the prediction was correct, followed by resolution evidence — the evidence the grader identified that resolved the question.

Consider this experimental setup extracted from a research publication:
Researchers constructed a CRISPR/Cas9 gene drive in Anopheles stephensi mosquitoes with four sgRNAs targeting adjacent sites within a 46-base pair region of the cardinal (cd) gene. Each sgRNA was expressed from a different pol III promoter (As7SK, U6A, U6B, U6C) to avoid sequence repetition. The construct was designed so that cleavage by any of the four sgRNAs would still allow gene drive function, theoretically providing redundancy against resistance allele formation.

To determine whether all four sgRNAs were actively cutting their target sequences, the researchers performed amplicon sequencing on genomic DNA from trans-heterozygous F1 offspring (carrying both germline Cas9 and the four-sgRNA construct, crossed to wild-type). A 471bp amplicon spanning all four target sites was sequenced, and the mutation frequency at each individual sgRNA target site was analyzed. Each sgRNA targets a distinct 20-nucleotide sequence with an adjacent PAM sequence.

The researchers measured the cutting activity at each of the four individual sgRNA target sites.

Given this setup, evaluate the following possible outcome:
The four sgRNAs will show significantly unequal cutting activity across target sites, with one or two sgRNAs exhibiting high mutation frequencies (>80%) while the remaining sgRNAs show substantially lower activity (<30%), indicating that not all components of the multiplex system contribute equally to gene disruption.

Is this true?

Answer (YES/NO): NO